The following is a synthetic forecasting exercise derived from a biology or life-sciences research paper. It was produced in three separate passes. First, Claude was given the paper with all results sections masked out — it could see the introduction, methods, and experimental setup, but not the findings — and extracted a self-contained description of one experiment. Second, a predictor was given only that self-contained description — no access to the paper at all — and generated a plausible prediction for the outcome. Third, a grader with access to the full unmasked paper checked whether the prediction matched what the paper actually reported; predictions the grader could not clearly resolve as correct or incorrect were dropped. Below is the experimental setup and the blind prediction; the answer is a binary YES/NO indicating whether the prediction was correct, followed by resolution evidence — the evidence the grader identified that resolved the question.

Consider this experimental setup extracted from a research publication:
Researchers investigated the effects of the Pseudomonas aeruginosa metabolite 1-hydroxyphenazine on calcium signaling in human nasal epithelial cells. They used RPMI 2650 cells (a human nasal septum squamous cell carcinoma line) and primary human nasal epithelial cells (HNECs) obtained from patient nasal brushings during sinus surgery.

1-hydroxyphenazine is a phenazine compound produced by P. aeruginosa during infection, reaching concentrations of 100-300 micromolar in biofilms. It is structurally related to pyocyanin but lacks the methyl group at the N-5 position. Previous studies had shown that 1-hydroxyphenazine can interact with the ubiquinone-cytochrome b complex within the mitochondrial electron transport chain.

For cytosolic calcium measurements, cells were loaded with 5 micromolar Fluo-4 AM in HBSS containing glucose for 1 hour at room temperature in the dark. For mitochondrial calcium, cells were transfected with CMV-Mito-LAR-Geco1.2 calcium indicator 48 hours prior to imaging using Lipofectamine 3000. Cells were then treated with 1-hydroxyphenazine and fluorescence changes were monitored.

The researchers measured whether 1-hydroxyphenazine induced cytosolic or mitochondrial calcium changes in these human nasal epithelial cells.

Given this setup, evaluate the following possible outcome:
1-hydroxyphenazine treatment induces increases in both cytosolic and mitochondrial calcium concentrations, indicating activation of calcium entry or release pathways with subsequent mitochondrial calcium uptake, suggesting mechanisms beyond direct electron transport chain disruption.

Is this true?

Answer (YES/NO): NO